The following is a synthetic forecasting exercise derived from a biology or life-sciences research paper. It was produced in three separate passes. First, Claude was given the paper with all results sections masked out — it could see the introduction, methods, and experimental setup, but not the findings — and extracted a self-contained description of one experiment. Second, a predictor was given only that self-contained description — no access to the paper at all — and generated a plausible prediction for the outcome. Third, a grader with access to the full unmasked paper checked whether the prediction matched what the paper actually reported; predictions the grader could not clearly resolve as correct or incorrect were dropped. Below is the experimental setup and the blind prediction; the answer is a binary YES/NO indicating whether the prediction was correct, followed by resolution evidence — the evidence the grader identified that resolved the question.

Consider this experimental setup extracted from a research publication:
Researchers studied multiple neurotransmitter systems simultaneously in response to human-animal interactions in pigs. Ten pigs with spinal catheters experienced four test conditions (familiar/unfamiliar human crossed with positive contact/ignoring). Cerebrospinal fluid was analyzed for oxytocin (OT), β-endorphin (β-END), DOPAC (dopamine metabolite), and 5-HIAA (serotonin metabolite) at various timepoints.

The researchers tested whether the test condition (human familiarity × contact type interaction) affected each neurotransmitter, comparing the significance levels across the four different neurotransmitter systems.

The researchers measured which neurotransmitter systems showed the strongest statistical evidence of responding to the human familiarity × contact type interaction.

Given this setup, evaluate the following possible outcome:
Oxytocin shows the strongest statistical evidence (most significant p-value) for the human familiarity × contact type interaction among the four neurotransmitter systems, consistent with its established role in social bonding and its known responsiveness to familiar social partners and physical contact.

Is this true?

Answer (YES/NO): NO